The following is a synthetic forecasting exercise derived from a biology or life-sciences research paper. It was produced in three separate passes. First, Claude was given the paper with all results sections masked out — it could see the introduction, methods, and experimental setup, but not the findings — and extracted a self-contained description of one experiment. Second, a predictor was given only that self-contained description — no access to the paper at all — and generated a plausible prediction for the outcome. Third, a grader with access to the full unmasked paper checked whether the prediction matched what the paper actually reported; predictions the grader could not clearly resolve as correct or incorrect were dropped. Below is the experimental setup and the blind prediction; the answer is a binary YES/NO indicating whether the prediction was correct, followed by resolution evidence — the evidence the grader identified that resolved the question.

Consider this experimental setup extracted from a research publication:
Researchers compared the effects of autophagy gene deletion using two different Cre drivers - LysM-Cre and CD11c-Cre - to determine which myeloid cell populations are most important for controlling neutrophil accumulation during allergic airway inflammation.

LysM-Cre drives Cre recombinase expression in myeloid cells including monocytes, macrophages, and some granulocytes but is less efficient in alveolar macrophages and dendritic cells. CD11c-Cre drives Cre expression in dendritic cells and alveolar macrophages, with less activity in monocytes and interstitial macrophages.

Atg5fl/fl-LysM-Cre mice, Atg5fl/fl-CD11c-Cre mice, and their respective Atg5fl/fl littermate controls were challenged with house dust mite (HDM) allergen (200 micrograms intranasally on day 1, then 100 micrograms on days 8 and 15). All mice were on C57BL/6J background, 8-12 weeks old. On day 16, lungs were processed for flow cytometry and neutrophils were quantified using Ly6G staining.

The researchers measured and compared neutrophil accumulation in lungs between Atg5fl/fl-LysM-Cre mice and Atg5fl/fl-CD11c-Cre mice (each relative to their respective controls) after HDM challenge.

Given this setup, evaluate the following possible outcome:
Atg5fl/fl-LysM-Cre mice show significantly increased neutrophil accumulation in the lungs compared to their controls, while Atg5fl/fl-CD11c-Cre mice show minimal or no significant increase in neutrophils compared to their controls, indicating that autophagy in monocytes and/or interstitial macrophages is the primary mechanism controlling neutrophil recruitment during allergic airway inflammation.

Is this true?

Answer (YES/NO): NO